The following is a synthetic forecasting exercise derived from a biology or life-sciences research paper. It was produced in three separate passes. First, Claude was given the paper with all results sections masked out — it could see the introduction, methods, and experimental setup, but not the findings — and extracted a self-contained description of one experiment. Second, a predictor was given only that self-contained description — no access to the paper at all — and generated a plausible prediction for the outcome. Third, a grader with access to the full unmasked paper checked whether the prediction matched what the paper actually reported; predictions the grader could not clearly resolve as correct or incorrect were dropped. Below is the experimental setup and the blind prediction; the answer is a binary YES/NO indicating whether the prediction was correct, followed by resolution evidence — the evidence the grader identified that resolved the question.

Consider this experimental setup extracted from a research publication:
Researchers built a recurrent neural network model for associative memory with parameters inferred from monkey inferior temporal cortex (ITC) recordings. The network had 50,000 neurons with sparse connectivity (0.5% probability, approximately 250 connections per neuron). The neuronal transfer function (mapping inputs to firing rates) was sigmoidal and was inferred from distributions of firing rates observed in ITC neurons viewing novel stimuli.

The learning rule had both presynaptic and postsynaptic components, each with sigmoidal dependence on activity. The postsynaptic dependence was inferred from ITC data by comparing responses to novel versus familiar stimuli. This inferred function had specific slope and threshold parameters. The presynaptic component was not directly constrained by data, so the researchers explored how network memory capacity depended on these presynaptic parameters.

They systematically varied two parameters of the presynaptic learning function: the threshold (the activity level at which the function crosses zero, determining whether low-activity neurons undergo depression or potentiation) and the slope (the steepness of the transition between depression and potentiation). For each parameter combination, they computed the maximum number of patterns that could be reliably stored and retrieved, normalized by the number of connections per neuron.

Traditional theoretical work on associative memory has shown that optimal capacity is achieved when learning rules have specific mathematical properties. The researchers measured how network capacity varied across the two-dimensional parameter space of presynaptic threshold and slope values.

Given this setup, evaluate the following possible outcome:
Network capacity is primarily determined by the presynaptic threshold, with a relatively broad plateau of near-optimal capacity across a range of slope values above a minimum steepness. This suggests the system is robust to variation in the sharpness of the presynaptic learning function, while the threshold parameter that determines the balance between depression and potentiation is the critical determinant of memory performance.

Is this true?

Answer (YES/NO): YES